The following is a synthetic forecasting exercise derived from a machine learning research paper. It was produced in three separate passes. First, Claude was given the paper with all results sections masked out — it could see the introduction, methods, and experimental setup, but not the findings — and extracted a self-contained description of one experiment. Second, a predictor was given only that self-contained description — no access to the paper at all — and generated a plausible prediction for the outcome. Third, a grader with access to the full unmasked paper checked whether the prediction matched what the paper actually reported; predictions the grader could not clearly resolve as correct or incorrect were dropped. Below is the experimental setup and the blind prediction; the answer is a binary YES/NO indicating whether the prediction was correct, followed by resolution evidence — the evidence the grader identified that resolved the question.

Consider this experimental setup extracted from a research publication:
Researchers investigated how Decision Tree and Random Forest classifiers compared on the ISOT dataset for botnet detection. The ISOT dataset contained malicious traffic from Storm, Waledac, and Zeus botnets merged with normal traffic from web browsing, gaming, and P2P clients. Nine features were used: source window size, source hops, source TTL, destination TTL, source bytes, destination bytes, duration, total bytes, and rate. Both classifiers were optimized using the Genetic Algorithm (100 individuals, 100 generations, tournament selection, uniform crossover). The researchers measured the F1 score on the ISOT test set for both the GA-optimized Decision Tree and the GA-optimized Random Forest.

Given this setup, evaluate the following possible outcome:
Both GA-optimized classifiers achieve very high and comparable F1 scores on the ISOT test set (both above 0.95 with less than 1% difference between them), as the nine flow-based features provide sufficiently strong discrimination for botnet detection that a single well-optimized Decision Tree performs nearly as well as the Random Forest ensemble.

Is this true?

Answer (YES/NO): NO